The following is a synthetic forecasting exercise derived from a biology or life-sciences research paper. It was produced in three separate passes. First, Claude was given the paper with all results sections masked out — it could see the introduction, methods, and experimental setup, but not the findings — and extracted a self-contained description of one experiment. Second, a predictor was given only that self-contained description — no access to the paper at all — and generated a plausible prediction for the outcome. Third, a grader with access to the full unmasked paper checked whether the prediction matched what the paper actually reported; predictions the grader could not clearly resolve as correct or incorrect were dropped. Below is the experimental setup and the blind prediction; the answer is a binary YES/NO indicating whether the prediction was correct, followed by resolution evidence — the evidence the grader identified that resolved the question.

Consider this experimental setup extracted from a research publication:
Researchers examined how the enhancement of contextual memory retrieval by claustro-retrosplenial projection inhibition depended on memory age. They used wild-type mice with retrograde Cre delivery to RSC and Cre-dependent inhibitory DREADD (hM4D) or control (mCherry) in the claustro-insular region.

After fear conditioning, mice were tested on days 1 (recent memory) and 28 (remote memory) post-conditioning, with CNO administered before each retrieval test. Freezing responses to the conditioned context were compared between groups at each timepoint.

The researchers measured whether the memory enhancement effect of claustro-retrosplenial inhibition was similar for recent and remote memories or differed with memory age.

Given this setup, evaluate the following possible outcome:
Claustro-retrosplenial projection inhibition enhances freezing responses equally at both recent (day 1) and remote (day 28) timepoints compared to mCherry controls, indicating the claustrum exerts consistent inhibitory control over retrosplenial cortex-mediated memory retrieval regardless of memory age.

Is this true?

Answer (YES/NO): NO